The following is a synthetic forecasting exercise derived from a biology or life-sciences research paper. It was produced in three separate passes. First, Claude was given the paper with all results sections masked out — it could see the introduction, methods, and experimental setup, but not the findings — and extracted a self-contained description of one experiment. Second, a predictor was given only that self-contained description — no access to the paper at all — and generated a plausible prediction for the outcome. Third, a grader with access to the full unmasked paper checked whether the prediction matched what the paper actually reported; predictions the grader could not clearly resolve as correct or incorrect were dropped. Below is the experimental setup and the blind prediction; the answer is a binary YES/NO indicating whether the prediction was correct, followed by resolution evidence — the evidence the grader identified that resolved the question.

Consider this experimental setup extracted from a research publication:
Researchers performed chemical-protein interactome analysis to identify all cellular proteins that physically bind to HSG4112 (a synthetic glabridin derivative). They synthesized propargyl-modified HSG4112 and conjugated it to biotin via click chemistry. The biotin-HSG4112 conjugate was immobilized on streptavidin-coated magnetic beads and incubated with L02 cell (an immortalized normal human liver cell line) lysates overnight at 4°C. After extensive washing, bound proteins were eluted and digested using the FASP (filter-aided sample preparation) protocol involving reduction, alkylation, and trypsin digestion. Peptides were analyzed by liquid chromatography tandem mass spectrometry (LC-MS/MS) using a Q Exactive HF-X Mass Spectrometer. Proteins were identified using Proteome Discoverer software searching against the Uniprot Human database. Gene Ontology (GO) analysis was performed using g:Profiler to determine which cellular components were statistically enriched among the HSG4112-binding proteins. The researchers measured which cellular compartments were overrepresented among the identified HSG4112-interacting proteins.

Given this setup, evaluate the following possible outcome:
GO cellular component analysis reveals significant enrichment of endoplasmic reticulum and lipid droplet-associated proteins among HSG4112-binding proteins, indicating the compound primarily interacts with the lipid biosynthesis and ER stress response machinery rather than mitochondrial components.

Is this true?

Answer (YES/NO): NO